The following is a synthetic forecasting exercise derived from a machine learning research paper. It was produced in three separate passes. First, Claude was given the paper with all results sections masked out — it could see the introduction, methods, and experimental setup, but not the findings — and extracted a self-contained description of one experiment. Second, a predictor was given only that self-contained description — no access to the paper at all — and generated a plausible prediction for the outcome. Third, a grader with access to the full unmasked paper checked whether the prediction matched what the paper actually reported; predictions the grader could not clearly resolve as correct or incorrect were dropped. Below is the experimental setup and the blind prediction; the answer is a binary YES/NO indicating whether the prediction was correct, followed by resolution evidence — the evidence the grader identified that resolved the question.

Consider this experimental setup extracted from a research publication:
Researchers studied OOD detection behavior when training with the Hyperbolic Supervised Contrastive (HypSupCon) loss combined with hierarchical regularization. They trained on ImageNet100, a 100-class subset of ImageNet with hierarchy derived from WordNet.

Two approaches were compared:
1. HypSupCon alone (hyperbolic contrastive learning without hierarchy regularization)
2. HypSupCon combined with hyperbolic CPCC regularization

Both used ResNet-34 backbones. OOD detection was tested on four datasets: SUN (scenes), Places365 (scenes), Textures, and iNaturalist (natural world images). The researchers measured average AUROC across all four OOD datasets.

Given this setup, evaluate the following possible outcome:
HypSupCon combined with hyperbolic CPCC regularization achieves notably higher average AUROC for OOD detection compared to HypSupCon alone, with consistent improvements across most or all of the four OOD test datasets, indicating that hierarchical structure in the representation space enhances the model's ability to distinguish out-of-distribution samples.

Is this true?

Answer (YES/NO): YES